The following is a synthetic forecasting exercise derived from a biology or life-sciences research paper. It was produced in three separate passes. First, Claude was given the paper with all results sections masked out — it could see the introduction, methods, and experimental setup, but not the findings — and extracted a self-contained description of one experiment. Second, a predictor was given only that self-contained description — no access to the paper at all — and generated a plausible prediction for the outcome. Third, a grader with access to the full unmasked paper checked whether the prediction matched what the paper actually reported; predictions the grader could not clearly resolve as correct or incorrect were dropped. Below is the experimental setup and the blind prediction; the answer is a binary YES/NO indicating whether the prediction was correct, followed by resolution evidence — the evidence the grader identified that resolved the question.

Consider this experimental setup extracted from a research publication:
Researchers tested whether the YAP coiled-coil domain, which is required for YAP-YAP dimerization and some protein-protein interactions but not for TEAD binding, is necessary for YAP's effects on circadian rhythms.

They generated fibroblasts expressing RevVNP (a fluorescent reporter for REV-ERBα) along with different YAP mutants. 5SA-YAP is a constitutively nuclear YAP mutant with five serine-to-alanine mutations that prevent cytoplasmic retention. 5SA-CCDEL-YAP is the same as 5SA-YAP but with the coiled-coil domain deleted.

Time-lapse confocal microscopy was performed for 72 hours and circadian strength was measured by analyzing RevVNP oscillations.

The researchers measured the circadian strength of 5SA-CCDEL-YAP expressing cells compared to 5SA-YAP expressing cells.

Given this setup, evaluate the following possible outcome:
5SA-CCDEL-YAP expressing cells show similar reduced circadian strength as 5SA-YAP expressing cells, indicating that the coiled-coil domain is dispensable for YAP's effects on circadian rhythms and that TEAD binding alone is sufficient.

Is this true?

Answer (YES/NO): NO